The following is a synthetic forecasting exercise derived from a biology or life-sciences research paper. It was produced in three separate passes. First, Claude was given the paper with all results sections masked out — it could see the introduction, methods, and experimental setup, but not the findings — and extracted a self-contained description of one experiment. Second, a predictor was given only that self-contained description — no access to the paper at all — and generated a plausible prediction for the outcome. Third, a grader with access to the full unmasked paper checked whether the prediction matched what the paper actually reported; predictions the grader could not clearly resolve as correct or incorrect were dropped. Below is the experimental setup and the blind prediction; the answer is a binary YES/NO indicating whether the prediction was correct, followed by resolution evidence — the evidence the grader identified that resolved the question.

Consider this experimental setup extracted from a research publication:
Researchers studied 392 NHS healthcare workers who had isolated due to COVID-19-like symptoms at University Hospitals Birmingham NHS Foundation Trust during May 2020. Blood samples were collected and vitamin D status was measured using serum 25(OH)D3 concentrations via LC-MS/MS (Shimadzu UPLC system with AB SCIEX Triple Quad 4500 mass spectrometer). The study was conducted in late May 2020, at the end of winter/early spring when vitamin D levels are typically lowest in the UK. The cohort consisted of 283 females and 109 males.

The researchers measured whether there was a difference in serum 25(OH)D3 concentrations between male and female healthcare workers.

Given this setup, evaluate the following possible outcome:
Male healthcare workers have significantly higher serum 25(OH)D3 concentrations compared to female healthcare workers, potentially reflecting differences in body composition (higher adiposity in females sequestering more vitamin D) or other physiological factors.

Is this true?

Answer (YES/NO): NO